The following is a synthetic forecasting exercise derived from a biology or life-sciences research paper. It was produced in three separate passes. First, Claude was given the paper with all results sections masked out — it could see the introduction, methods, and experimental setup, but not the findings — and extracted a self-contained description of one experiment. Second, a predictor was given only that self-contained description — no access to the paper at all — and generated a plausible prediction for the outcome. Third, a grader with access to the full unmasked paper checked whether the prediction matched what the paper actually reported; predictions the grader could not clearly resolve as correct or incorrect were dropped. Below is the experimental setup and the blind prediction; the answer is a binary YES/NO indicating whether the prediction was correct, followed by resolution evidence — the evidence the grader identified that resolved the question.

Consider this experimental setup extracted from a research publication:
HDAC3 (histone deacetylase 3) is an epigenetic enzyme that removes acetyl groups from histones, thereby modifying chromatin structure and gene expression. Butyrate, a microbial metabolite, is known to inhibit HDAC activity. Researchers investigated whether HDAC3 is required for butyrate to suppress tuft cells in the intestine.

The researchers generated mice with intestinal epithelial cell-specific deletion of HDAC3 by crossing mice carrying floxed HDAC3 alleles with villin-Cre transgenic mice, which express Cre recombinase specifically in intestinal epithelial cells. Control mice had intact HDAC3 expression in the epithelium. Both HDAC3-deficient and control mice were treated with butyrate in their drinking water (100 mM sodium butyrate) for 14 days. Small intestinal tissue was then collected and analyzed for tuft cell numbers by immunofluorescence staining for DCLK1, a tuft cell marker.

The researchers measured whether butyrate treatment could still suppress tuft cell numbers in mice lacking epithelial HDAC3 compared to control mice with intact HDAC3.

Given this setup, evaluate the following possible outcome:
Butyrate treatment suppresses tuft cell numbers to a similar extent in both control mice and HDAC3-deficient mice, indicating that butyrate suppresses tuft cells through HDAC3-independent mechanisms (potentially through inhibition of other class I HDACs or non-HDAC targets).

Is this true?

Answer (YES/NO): NO